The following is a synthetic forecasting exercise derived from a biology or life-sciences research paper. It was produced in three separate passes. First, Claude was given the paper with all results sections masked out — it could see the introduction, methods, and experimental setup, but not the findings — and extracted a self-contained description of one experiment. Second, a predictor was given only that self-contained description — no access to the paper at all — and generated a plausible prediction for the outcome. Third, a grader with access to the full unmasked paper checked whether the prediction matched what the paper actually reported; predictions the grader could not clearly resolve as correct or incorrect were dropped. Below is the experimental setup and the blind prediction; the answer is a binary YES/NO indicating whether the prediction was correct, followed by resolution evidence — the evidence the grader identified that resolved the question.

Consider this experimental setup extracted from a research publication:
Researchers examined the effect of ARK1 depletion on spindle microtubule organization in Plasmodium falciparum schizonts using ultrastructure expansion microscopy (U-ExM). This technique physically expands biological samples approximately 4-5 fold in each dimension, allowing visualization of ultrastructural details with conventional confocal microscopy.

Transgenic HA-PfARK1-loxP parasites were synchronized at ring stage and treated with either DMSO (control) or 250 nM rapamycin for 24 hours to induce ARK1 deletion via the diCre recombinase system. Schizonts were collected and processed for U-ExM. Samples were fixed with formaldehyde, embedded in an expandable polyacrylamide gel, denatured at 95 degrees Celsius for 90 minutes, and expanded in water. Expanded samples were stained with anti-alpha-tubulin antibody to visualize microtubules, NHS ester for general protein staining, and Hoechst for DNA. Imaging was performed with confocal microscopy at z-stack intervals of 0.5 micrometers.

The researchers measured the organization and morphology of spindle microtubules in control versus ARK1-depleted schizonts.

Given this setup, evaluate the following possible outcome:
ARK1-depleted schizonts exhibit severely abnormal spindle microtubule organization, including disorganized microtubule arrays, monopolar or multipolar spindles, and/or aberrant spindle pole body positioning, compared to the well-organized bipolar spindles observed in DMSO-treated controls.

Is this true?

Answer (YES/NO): YES